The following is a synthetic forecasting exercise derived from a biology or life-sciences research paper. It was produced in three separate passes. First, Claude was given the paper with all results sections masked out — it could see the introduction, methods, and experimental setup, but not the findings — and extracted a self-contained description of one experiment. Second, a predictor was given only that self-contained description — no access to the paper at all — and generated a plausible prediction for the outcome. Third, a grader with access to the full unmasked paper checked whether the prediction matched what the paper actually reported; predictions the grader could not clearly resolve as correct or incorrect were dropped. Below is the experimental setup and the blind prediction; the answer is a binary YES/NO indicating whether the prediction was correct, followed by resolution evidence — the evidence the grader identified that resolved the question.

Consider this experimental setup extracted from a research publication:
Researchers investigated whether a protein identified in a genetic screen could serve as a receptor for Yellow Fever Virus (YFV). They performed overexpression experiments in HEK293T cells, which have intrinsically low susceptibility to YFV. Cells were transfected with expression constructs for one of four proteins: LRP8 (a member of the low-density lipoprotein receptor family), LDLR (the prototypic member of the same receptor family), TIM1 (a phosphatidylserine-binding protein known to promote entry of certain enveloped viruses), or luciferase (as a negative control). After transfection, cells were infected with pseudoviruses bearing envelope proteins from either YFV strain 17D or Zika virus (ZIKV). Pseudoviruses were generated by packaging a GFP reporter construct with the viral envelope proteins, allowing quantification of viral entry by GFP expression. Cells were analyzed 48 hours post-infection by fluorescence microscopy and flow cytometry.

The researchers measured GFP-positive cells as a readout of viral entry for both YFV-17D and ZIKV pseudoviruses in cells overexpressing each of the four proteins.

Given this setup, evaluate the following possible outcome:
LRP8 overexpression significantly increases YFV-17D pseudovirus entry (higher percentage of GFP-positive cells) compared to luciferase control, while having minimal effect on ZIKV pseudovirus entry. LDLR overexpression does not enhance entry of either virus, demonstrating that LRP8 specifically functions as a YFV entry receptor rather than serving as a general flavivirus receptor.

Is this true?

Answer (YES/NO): YES